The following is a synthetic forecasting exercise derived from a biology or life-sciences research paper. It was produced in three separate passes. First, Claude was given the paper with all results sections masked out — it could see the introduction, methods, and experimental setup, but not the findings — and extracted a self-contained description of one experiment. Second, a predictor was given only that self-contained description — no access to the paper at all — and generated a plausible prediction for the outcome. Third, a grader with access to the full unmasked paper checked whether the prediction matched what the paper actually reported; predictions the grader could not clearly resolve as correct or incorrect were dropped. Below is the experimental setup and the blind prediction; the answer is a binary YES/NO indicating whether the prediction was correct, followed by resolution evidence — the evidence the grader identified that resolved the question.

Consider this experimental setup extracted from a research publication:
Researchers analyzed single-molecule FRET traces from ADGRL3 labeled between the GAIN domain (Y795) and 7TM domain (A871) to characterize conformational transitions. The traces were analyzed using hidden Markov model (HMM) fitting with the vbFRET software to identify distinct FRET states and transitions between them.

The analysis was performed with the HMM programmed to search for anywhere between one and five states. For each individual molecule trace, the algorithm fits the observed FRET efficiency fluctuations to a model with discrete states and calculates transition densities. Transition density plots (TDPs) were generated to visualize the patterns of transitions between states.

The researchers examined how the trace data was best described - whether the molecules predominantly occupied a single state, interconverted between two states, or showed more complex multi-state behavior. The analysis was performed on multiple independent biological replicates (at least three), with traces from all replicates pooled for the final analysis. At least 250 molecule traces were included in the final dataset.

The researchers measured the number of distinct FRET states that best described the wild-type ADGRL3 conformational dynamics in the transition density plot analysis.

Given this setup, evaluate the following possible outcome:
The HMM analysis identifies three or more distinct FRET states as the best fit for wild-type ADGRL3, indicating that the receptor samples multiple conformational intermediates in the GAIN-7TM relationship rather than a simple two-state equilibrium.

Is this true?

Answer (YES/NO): YES